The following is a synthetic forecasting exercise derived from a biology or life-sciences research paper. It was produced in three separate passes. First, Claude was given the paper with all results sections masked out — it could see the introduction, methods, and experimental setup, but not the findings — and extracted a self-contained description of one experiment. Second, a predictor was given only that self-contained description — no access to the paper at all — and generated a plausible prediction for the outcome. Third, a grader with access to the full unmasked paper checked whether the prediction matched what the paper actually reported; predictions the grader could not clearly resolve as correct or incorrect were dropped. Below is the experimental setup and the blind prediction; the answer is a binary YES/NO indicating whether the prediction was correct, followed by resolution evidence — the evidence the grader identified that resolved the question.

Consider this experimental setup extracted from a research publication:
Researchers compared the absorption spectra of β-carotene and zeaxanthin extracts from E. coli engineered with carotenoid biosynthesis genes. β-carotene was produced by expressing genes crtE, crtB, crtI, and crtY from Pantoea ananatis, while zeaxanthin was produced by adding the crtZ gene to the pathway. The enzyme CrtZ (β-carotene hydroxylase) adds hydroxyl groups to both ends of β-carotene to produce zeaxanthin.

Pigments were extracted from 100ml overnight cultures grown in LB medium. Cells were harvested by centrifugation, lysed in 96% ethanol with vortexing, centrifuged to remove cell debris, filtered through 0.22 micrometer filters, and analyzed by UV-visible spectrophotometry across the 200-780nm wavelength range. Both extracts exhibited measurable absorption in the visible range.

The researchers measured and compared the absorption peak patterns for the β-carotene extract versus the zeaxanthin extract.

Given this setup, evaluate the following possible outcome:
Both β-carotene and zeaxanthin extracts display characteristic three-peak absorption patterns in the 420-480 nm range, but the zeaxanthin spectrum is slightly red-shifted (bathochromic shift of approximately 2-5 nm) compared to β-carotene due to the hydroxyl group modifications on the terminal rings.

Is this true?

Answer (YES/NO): NO